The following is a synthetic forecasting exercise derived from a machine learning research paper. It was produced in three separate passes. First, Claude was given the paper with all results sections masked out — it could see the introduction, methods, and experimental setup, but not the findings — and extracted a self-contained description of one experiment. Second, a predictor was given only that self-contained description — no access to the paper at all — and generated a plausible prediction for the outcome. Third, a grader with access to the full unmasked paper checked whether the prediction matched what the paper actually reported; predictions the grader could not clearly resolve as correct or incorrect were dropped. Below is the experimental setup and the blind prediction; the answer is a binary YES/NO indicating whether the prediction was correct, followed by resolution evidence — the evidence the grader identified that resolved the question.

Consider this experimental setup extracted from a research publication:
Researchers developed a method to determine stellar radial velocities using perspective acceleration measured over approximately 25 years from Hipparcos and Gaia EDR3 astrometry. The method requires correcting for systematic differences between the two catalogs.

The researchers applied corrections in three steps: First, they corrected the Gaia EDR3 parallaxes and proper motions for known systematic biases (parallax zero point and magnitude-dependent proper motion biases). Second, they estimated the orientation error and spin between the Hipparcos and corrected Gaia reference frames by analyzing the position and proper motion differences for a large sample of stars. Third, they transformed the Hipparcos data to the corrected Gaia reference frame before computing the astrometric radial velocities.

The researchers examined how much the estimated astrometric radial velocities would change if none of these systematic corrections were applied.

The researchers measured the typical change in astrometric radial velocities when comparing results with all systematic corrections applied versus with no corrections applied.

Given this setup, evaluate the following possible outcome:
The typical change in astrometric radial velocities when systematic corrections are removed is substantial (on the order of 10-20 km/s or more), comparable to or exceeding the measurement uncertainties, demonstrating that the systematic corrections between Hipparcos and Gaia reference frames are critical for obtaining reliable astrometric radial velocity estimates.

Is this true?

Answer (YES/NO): NO